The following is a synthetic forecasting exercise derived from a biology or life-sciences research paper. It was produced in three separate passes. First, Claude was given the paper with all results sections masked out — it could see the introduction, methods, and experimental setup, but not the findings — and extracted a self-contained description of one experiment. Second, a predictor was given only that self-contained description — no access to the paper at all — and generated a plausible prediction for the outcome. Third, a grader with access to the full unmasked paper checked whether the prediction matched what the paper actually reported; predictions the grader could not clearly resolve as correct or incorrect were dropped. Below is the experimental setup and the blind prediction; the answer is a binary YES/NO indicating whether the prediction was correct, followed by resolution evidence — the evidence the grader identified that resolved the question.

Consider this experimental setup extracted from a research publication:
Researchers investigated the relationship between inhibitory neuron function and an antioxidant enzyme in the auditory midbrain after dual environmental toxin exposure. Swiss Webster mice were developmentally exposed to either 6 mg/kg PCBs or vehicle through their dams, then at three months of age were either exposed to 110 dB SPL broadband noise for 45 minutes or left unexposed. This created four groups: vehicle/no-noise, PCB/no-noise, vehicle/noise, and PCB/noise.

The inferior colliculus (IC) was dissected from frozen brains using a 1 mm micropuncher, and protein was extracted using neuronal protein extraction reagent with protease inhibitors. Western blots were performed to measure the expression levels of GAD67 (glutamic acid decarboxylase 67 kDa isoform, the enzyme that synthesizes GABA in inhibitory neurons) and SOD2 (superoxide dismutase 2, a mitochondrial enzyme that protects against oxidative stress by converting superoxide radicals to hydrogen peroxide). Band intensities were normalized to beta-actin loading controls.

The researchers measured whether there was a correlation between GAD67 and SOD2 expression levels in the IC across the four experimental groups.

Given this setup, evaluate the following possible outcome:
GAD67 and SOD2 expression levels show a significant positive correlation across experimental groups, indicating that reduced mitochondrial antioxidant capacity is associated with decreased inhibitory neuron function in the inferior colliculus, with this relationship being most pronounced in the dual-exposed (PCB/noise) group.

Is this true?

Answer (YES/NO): NO